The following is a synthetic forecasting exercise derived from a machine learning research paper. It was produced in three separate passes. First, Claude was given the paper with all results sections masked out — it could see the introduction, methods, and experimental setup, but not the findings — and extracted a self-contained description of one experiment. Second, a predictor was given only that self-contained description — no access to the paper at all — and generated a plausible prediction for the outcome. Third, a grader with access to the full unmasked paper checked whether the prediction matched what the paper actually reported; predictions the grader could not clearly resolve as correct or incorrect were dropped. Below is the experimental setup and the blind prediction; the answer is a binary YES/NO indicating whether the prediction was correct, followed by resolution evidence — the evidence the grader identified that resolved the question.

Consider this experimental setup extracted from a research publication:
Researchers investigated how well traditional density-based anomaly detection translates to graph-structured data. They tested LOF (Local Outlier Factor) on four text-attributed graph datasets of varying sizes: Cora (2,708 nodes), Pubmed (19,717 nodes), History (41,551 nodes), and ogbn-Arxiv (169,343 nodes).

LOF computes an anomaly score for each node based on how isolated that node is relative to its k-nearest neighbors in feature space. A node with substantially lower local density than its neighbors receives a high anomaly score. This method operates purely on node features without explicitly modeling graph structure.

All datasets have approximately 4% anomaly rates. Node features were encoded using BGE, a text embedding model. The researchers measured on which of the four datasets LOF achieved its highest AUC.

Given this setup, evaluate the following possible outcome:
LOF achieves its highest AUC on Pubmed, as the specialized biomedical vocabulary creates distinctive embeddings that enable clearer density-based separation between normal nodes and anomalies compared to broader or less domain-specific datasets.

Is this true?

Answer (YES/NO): NO